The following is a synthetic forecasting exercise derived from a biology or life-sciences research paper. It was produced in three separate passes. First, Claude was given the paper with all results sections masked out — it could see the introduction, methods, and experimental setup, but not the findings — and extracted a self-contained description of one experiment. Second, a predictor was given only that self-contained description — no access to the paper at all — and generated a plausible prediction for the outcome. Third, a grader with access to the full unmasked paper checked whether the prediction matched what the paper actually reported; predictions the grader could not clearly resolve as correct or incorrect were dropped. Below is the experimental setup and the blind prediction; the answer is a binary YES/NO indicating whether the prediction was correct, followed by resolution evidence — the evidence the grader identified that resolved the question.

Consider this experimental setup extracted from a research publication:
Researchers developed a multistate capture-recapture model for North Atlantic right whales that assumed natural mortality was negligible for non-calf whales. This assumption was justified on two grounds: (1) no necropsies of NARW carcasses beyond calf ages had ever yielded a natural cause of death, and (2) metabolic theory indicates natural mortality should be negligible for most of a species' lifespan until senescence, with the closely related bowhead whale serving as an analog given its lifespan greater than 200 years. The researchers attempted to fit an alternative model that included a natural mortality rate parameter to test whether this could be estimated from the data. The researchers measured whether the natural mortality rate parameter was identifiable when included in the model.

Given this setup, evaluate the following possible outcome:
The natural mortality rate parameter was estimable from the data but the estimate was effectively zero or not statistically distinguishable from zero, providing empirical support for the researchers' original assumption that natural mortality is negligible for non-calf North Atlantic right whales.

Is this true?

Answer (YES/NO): NO